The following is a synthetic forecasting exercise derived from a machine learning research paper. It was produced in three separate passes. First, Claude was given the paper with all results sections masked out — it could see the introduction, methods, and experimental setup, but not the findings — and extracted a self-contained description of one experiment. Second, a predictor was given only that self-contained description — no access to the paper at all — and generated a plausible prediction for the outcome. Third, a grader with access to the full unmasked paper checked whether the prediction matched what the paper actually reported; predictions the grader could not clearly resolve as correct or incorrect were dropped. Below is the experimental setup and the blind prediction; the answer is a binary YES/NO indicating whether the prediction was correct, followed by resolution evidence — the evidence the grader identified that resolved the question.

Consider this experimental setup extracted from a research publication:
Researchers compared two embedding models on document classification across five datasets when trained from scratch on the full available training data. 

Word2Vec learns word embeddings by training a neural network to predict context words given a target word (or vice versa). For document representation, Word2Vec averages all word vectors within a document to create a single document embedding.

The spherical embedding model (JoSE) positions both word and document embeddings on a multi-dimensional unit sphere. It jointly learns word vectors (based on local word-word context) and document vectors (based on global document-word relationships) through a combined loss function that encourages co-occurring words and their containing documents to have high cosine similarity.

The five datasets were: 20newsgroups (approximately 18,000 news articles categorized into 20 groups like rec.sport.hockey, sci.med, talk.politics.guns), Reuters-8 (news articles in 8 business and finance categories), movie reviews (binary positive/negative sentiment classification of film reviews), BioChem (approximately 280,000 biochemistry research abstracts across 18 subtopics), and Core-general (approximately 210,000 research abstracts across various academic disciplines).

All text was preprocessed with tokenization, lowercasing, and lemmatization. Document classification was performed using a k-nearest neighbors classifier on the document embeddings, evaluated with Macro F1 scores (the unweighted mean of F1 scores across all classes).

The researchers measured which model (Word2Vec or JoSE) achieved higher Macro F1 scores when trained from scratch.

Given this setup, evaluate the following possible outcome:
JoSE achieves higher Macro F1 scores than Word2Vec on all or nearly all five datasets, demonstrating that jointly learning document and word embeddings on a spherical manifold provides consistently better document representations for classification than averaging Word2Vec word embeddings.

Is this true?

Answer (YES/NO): NO